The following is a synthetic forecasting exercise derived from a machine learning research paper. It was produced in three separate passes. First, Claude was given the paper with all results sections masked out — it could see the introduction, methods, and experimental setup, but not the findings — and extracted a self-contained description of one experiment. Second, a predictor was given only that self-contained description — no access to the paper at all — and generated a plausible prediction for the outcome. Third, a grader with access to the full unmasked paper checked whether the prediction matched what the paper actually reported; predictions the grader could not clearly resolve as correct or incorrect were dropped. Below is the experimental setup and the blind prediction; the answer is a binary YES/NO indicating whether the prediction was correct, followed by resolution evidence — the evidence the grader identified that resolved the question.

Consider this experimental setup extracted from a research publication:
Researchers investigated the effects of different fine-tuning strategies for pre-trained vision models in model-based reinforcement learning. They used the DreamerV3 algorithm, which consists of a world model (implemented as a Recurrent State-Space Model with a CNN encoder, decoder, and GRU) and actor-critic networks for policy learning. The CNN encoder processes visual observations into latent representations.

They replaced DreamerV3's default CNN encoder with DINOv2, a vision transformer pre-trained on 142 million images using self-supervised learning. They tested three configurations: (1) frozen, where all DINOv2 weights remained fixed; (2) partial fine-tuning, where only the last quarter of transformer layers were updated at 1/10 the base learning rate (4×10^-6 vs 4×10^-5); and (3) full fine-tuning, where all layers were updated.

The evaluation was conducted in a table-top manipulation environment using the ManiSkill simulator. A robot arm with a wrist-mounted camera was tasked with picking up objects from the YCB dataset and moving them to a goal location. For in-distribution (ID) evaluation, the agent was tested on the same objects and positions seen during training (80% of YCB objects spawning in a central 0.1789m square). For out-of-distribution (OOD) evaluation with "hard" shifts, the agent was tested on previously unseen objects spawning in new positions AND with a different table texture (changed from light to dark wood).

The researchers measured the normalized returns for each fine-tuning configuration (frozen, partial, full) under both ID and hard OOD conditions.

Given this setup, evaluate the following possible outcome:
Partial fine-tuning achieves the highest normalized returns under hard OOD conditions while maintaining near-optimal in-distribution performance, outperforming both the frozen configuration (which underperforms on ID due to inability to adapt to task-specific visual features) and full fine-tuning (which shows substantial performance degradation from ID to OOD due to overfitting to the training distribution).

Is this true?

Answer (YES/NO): NO